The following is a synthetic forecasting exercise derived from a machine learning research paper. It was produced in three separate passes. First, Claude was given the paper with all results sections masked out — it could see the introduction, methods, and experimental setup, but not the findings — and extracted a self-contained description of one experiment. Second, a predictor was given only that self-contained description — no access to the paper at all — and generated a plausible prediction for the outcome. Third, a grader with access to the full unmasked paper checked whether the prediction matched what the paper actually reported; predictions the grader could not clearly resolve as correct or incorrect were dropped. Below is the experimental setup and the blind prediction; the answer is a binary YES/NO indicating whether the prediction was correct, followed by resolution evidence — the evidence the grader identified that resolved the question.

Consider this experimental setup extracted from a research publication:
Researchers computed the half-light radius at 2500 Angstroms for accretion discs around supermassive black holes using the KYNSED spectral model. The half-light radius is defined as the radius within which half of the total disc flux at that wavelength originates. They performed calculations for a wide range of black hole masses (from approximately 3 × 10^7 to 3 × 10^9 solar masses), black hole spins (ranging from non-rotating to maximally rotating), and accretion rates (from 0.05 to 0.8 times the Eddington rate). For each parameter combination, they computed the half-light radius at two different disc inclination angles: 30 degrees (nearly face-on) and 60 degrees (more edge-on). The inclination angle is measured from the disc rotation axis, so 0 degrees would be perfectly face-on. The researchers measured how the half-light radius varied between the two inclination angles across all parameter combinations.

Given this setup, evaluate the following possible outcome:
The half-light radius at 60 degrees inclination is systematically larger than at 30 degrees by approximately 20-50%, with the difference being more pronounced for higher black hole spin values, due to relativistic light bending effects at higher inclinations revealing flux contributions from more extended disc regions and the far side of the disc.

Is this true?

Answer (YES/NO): NO